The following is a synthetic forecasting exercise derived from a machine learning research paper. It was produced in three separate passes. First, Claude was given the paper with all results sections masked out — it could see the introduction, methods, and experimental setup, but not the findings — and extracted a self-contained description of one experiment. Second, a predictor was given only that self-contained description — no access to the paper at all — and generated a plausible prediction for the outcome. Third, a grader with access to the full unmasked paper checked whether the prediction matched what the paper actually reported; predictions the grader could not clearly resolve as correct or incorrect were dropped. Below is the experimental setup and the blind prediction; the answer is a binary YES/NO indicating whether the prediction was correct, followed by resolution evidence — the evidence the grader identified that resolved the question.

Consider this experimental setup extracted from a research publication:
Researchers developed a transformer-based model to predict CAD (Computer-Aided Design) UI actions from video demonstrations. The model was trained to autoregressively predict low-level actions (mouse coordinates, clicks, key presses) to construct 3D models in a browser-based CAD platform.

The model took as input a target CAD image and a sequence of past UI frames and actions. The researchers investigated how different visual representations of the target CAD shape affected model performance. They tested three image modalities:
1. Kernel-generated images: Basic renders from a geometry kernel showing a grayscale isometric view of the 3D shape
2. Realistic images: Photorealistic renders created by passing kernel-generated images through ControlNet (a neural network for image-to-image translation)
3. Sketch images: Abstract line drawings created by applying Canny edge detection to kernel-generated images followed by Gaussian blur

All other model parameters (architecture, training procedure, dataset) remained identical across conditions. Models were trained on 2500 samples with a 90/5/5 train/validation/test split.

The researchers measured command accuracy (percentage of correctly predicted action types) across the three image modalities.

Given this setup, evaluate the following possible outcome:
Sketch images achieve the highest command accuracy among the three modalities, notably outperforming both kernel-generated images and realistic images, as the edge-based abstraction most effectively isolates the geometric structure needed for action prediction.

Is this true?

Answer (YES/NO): NO